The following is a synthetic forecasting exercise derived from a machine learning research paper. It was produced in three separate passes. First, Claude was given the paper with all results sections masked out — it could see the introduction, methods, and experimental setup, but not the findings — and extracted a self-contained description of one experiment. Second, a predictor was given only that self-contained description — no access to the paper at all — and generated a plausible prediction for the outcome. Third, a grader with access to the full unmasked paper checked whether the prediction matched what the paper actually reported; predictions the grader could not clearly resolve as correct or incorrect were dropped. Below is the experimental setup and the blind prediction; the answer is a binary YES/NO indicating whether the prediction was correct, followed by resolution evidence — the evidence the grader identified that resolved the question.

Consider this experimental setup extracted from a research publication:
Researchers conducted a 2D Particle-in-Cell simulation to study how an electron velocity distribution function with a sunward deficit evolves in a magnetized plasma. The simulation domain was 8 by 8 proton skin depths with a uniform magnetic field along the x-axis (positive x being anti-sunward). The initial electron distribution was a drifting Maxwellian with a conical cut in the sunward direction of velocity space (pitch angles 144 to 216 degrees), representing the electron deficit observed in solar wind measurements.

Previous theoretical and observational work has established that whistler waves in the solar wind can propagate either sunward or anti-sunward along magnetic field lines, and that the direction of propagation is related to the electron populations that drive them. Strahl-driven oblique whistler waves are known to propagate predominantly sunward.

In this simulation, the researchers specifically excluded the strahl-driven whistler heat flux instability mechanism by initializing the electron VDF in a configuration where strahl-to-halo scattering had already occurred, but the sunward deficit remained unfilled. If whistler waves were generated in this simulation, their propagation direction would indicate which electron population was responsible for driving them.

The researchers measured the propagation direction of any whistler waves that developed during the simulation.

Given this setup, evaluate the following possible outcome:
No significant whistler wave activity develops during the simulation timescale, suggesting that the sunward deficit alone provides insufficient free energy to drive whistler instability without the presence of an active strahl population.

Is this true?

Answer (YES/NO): NO